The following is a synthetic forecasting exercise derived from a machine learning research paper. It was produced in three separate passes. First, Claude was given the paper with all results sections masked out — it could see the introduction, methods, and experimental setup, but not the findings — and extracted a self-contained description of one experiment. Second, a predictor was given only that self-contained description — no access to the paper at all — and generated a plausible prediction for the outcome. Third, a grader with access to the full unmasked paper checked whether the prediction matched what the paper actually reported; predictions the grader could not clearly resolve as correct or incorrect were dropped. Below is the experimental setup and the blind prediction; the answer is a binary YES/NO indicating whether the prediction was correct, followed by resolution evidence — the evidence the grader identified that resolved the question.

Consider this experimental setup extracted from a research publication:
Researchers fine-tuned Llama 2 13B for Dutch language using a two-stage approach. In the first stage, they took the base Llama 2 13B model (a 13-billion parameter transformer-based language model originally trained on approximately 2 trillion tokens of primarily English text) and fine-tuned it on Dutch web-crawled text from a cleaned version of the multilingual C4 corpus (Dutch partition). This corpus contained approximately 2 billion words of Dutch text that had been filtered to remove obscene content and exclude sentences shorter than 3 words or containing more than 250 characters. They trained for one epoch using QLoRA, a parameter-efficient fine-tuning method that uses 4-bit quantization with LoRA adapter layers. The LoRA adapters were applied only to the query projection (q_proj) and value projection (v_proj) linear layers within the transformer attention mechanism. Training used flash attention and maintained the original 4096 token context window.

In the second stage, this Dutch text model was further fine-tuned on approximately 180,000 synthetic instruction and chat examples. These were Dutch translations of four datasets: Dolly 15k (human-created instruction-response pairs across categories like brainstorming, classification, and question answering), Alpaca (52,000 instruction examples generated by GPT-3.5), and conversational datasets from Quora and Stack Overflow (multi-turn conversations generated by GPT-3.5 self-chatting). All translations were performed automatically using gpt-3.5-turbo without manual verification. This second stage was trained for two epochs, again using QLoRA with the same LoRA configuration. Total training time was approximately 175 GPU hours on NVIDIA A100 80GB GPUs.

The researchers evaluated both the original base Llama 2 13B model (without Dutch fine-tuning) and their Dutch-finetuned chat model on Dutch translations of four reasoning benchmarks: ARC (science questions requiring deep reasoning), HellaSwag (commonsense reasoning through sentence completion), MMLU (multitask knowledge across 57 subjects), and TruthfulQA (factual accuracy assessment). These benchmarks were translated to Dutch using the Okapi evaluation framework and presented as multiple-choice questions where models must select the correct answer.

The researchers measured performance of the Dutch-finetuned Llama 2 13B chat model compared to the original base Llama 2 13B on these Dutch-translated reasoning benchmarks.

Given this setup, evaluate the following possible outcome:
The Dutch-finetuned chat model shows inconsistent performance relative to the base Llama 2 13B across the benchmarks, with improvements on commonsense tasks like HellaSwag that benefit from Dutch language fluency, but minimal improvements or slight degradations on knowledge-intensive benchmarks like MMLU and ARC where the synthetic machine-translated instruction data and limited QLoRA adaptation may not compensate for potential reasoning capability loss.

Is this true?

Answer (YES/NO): NO